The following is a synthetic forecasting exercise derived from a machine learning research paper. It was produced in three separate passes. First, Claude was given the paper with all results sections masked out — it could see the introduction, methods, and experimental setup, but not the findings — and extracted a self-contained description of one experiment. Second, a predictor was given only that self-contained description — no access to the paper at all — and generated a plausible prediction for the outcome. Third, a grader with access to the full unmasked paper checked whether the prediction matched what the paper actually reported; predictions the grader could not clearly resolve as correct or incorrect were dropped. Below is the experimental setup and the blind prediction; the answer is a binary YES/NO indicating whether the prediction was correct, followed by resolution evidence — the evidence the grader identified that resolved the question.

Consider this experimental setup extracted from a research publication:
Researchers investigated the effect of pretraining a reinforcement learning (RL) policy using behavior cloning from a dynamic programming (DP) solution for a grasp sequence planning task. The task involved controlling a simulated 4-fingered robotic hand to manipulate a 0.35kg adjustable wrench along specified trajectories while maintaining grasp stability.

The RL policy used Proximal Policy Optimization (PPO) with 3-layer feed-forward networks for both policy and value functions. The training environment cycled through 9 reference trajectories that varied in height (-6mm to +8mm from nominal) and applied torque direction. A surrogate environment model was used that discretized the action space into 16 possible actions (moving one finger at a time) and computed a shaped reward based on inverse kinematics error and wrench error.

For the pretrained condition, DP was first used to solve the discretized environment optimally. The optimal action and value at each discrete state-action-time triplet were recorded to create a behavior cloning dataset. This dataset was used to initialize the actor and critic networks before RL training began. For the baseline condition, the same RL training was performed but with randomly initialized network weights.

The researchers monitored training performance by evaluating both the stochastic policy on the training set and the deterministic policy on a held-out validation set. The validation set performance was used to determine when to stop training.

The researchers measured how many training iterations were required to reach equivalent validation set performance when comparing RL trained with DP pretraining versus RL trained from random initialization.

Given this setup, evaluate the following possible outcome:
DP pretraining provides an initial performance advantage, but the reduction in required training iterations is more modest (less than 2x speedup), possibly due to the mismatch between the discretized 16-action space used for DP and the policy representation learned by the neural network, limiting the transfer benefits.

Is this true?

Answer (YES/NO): NO